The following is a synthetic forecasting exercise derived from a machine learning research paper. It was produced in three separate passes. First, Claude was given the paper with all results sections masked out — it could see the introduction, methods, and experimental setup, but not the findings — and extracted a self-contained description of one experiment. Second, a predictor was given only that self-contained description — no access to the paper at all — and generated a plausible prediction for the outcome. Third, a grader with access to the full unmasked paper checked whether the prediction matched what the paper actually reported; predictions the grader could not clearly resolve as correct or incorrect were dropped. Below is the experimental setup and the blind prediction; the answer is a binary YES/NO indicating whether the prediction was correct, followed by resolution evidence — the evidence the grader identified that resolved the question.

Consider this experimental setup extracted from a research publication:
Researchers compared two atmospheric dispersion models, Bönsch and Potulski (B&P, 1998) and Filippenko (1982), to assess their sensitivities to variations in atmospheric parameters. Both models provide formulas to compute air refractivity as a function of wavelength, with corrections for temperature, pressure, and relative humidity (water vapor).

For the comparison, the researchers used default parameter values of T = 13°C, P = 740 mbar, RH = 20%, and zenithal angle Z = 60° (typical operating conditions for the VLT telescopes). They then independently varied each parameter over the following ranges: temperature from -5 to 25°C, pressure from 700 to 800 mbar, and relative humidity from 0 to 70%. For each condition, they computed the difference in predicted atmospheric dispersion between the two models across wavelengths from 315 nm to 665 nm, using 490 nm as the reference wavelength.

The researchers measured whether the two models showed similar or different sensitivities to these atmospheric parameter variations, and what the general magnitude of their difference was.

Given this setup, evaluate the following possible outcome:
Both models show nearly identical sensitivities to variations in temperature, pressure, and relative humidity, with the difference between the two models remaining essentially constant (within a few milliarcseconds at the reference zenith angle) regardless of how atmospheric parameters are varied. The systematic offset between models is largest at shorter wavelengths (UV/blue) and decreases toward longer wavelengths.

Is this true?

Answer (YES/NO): NO